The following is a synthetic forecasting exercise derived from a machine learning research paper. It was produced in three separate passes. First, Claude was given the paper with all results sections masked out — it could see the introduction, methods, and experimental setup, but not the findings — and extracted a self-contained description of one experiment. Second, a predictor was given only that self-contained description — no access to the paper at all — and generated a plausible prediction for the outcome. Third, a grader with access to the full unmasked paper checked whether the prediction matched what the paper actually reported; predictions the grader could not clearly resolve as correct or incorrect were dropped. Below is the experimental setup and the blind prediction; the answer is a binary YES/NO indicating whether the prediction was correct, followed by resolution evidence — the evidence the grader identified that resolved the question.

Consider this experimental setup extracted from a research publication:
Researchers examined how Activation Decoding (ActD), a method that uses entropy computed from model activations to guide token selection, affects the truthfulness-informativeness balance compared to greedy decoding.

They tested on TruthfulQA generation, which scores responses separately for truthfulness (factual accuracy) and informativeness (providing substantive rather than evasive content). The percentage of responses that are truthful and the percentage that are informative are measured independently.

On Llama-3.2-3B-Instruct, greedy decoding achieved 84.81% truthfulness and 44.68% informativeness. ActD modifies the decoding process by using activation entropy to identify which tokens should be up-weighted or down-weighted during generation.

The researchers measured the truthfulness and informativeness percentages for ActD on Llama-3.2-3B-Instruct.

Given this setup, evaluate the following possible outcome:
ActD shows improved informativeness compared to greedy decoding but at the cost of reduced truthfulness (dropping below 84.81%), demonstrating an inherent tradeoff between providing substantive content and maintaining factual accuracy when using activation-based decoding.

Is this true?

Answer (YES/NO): YES